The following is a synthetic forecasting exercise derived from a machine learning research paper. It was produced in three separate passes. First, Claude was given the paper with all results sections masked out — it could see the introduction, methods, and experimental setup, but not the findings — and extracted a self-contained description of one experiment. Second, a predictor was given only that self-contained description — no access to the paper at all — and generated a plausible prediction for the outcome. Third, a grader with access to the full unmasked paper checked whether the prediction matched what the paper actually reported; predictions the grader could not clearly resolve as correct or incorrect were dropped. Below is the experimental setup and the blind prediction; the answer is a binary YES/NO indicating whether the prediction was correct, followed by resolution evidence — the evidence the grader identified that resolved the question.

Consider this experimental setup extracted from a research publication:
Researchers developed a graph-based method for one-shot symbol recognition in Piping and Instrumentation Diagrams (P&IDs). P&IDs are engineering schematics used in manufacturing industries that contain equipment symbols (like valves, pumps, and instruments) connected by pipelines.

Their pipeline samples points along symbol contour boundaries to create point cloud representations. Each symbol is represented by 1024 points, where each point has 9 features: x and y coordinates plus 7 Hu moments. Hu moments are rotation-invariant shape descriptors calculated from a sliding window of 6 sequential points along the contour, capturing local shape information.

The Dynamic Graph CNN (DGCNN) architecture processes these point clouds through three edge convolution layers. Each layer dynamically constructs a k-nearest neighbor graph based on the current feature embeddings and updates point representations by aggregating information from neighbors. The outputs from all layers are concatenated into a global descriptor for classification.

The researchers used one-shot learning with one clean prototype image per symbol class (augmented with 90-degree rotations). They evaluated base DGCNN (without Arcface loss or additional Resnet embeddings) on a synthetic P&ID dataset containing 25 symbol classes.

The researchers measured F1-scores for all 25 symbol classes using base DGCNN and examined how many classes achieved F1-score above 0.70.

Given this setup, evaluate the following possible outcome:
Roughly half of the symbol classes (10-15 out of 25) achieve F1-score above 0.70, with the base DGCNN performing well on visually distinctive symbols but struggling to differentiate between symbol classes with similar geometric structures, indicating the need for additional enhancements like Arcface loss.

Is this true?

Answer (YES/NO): NO